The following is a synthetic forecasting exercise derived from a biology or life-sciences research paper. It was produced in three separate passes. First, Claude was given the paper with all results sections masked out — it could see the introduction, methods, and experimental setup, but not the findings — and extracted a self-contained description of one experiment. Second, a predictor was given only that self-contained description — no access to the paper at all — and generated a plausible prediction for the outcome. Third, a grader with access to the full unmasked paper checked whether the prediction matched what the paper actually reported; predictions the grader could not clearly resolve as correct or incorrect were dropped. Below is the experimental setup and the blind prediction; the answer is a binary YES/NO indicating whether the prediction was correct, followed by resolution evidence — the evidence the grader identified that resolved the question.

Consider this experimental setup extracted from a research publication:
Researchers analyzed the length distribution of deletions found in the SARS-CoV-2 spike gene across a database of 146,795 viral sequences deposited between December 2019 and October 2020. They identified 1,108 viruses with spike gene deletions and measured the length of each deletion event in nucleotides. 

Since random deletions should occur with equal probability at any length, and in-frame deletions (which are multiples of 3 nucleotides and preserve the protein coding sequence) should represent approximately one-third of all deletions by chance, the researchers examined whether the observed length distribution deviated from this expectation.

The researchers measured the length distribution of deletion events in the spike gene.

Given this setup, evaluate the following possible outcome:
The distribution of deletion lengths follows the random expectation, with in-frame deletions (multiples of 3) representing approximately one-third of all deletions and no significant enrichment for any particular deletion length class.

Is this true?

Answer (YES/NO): NO